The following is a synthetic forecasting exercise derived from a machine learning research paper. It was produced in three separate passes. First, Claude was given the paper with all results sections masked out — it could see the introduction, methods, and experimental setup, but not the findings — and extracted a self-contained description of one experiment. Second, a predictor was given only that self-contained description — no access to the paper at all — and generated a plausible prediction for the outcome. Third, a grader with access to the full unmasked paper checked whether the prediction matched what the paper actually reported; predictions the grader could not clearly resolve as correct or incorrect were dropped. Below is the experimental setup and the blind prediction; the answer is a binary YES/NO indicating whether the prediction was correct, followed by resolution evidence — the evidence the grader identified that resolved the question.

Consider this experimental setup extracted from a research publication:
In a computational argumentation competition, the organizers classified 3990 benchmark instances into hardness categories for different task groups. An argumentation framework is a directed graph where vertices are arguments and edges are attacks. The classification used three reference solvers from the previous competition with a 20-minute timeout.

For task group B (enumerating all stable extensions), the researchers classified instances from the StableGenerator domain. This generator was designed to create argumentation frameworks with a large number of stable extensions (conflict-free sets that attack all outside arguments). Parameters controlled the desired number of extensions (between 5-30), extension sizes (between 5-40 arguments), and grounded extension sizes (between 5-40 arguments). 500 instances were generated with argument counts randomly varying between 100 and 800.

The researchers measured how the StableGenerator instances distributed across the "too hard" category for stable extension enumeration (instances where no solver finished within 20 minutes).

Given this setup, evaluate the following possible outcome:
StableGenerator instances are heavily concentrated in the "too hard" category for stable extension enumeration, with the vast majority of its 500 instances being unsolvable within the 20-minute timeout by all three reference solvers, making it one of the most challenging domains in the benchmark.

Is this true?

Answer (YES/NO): NO